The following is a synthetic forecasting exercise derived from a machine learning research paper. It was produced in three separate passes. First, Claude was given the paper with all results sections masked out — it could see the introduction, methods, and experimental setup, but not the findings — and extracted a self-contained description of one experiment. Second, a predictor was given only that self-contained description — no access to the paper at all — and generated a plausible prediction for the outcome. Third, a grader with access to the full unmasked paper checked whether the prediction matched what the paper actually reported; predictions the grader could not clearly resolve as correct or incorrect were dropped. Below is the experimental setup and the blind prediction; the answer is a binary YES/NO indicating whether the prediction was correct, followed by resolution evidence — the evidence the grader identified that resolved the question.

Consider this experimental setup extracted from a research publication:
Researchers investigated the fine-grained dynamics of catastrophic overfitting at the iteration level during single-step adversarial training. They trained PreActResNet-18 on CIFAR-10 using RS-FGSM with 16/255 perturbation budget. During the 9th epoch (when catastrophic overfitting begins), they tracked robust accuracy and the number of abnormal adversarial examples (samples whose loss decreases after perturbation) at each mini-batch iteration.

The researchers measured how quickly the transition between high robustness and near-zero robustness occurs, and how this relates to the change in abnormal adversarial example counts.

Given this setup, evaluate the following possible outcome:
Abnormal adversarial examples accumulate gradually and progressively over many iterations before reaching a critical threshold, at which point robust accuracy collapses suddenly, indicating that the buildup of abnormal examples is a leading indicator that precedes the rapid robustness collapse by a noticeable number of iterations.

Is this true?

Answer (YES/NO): NO